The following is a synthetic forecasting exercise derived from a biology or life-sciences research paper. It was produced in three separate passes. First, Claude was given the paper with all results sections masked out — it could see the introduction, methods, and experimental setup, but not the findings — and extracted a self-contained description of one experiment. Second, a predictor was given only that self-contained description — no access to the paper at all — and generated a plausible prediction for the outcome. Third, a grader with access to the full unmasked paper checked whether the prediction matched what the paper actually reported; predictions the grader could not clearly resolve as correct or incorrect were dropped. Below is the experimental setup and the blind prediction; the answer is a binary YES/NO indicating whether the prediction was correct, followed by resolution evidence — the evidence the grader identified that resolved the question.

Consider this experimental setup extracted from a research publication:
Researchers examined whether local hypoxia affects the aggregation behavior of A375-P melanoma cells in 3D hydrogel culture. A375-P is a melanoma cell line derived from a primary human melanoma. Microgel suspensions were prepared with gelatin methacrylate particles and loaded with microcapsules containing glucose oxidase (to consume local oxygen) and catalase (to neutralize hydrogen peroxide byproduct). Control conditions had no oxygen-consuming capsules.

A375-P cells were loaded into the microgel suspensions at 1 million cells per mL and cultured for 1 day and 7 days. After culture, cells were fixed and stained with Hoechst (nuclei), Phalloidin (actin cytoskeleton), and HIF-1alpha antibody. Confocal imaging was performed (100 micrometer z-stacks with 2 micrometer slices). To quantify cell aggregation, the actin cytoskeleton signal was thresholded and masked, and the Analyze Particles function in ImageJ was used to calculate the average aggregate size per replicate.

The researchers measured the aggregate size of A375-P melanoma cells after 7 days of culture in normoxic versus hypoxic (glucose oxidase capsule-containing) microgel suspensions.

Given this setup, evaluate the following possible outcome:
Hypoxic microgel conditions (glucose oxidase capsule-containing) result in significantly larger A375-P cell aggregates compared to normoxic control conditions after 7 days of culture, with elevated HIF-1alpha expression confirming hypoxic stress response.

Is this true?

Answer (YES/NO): NO